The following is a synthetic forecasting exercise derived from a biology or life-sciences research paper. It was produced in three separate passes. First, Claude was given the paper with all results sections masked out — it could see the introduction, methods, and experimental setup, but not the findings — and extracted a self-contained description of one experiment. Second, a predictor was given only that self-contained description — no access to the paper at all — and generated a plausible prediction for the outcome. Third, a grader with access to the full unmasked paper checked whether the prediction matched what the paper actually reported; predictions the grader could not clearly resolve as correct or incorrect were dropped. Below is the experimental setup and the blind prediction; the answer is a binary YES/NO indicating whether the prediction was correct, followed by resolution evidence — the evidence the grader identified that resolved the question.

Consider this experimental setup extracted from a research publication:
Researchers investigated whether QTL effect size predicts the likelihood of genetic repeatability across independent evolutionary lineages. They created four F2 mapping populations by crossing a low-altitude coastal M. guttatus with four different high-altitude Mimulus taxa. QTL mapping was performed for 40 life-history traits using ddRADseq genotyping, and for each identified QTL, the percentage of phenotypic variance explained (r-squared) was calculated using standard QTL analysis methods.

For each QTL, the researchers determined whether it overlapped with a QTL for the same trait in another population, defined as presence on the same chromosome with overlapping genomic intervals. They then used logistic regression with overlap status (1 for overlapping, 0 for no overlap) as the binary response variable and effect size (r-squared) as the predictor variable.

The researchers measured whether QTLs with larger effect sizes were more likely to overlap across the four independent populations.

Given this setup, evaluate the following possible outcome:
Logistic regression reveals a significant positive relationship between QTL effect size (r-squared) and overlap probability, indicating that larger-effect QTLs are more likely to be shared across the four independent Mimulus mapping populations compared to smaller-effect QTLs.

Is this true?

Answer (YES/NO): YES